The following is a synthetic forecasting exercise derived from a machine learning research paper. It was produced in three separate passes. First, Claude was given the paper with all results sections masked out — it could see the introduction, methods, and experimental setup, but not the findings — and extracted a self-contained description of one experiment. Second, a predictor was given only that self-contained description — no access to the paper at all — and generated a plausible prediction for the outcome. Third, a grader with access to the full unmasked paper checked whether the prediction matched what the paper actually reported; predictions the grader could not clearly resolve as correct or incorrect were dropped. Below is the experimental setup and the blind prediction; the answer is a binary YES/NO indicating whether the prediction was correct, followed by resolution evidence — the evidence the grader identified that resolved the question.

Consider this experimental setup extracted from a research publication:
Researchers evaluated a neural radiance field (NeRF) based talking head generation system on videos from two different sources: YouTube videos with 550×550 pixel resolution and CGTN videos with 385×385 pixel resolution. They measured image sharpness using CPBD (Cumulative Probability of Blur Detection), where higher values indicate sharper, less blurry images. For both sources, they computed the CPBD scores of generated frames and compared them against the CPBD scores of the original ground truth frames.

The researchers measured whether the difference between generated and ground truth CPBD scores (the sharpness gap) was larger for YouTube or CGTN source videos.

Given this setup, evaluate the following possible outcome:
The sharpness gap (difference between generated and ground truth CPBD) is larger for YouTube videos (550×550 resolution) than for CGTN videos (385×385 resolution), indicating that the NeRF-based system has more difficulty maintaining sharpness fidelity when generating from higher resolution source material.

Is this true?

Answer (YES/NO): NO